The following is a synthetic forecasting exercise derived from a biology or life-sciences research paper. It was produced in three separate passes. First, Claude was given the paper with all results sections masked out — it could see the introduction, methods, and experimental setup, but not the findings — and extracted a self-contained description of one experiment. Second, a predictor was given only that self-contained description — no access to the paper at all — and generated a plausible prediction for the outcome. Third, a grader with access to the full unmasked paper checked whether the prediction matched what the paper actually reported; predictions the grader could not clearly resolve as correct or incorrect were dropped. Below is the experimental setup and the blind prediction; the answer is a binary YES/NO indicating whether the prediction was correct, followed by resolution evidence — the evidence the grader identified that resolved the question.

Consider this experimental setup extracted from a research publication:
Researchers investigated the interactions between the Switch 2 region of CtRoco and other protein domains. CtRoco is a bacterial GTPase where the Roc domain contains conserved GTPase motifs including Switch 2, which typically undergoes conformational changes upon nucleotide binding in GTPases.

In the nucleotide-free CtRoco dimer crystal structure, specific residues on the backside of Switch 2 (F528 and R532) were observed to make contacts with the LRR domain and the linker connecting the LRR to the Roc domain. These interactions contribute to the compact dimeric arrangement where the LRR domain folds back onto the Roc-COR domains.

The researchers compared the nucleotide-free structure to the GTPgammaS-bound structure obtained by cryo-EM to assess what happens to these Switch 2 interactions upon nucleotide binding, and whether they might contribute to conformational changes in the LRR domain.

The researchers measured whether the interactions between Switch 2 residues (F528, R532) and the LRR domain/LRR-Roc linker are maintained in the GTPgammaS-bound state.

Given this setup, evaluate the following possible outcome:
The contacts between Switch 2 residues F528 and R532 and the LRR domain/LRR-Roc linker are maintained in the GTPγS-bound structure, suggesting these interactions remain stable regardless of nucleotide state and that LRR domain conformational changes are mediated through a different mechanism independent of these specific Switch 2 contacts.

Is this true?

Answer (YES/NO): NO